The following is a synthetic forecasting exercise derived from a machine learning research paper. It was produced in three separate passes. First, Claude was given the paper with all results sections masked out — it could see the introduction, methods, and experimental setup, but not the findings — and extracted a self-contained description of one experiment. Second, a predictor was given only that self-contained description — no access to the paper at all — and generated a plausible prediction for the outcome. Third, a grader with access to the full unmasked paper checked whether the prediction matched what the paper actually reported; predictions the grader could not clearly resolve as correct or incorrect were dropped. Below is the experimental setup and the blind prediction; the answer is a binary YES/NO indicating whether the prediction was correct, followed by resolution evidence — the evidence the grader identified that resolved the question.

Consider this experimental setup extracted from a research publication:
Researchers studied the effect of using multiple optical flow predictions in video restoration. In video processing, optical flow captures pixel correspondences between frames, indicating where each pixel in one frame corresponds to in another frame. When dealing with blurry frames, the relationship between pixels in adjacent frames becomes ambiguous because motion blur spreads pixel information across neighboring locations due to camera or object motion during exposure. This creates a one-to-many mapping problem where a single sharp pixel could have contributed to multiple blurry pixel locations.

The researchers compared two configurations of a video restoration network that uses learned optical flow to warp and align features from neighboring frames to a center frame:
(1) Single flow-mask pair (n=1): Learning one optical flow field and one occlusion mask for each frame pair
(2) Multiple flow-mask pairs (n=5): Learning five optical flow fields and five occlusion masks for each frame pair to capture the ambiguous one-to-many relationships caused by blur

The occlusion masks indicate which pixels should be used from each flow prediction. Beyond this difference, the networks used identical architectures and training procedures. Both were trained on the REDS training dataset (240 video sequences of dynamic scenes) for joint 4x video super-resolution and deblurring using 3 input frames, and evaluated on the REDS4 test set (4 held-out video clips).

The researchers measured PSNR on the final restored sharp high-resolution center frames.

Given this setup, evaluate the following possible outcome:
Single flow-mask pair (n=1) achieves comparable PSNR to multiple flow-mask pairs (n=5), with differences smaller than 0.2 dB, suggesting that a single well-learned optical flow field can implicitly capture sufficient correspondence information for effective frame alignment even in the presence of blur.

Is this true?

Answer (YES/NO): NO